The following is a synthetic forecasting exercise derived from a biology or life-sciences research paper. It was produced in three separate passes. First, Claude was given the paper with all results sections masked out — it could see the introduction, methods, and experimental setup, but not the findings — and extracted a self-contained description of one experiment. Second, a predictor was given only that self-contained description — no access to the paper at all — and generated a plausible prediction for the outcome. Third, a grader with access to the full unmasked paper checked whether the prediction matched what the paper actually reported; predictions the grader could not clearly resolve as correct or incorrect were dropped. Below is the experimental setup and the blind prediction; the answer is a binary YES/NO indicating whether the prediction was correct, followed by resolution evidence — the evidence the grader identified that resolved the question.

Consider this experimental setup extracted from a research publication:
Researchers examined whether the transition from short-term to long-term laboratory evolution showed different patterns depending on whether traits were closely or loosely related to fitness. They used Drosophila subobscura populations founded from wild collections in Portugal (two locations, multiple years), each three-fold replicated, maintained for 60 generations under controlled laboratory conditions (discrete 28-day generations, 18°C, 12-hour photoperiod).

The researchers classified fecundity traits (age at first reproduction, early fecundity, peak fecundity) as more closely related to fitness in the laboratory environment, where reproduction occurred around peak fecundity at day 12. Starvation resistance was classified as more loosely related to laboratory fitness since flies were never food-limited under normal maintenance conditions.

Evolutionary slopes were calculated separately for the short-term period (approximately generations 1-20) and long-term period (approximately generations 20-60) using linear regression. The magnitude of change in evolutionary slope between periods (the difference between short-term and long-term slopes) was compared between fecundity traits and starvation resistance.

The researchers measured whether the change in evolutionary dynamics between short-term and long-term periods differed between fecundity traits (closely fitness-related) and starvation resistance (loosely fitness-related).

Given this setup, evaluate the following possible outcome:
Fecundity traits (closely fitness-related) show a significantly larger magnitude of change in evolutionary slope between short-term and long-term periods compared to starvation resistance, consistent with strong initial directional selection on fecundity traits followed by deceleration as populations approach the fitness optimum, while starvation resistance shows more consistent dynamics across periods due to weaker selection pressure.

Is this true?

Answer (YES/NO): NO